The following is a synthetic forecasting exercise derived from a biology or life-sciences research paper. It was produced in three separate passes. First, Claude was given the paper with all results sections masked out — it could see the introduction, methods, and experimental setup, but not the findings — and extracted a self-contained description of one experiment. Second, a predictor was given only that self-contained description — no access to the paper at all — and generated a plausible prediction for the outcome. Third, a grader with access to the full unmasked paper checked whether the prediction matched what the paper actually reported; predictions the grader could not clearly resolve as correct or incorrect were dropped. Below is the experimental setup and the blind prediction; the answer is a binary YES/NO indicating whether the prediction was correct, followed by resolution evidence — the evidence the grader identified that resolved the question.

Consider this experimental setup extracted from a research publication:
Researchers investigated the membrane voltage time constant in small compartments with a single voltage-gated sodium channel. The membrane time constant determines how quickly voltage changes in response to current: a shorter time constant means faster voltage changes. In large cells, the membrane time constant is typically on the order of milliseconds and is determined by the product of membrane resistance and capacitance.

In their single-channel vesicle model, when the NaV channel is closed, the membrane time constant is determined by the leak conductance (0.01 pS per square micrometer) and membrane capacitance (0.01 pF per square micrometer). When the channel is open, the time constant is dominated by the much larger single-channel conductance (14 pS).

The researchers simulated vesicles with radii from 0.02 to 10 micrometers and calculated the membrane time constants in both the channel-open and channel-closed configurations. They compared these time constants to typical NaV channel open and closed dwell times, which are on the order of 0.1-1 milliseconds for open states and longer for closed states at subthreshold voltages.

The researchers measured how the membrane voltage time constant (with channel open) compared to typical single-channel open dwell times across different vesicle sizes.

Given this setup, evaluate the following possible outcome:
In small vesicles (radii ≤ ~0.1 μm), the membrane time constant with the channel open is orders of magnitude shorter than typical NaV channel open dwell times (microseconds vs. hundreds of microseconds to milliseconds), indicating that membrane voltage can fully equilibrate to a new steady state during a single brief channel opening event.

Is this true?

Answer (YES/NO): NO